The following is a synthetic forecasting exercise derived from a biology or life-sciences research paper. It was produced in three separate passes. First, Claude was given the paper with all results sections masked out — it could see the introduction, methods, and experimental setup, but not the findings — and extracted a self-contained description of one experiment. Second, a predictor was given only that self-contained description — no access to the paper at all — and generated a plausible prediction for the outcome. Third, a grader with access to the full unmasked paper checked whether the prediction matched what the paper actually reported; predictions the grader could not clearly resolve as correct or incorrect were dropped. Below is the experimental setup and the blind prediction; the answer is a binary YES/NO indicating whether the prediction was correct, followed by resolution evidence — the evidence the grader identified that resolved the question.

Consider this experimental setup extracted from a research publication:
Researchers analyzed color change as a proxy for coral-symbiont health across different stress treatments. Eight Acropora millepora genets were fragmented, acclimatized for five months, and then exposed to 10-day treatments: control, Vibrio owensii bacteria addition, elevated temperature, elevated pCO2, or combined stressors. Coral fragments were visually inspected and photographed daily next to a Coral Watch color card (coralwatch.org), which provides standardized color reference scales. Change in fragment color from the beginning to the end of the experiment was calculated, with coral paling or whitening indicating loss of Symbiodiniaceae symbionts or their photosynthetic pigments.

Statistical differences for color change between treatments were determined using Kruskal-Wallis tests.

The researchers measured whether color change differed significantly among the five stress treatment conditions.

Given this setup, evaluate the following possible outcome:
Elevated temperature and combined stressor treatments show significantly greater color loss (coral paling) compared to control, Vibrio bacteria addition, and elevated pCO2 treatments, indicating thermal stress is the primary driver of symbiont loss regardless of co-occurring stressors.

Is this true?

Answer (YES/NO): NO